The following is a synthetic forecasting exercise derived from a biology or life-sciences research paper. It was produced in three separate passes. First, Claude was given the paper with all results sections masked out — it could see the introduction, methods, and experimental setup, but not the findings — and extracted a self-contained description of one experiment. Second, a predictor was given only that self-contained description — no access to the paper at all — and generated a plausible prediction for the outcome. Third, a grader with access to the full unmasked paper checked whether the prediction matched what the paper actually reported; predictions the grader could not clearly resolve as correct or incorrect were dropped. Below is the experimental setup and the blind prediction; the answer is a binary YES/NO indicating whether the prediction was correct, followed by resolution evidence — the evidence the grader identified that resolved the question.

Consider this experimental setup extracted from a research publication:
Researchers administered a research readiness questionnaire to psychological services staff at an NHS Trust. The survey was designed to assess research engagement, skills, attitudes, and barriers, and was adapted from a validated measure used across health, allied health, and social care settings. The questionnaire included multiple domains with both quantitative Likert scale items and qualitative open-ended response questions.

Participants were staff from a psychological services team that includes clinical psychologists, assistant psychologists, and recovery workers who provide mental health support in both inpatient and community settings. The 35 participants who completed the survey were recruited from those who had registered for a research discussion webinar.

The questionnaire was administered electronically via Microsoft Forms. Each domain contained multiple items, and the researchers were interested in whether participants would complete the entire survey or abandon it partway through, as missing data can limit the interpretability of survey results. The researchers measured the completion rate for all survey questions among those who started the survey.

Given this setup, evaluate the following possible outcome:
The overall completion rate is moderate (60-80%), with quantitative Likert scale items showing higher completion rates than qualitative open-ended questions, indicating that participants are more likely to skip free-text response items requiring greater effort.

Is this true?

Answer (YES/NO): NO